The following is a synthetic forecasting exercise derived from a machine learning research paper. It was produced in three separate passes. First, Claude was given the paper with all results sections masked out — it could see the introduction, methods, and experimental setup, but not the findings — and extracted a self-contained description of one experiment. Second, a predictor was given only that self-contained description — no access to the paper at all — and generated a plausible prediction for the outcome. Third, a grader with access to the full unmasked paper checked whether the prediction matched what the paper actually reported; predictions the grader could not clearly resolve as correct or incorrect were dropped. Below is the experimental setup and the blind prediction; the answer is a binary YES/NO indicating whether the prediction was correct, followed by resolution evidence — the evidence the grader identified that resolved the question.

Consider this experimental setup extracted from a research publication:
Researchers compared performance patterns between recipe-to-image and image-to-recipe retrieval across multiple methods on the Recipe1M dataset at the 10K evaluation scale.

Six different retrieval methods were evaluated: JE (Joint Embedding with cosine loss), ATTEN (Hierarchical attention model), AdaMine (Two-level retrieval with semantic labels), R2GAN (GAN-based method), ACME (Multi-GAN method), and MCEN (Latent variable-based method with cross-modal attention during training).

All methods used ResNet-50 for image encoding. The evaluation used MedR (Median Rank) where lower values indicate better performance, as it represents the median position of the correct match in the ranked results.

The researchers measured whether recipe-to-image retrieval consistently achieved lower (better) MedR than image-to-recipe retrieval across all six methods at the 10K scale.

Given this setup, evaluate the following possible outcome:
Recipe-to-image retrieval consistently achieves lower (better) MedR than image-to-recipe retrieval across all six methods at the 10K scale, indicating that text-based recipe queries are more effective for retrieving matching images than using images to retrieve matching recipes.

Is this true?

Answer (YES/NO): YES